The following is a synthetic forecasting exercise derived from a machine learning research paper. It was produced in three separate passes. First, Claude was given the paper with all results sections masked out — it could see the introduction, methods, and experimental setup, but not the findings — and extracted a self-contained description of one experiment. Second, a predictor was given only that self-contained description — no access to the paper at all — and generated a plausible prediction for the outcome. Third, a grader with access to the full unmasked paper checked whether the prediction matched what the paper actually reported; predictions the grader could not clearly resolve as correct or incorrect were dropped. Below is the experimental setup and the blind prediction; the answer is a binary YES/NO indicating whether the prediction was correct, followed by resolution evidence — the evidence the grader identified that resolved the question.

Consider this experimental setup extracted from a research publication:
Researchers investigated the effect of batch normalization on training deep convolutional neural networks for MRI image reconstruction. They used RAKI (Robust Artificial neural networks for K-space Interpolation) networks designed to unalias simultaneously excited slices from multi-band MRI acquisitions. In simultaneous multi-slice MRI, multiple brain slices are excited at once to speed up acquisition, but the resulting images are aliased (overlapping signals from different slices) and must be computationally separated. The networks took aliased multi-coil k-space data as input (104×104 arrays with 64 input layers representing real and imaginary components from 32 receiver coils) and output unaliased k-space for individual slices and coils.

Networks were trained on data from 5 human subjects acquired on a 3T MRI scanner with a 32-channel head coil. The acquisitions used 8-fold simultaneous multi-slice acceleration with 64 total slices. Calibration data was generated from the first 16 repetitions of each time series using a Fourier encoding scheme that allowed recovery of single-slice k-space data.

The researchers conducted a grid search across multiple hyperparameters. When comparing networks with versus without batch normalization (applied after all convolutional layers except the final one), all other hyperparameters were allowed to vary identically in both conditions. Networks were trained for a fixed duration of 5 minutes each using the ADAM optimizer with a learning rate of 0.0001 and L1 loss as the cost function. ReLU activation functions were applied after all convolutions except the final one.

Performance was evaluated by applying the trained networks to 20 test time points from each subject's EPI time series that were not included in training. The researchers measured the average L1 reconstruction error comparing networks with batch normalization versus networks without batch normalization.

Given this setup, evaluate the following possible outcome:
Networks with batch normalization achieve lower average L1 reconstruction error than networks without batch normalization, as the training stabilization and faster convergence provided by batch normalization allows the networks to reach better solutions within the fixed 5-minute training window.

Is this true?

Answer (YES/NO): YES